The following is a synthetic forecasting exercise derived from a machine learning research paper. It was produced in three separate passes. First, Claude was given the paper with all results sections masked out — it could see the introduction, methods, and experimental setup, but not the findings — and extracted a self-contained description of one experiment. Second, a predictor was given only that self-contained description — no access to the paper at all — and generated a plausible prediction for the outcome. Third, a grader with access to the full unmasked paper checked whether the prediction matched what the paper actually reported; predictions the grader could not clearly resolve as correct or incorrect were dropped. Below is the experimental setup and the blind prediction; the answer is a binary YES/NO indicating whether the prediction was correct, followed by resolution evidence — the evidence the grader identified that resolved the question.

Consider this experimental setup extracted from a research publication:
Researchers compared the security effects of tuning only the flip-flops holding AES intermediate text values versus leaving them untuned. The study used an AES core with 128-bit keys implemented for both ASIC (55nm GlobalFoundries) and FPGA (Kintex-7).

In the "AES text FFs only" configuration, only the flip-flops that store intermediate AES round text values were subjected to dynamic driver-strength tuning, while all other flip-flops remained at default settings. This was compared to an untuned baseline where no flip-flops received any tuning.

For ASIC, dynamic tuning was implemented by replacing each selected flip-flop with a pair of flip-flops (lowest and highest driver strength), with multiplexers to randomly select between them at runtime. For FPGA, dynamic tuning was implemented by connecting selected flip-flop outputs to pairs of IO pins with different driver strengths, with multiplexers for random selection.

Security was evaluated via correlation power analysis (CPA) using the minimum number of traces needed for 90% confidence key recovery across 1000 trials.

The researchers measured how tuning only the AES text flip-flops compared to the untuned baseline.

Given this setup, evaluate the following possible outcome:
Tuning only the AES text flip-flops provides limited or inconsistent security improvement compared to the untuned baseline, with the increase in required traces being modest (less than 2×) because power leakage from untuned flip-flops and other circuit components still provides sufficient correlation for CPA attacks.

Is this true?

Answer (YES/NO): NO